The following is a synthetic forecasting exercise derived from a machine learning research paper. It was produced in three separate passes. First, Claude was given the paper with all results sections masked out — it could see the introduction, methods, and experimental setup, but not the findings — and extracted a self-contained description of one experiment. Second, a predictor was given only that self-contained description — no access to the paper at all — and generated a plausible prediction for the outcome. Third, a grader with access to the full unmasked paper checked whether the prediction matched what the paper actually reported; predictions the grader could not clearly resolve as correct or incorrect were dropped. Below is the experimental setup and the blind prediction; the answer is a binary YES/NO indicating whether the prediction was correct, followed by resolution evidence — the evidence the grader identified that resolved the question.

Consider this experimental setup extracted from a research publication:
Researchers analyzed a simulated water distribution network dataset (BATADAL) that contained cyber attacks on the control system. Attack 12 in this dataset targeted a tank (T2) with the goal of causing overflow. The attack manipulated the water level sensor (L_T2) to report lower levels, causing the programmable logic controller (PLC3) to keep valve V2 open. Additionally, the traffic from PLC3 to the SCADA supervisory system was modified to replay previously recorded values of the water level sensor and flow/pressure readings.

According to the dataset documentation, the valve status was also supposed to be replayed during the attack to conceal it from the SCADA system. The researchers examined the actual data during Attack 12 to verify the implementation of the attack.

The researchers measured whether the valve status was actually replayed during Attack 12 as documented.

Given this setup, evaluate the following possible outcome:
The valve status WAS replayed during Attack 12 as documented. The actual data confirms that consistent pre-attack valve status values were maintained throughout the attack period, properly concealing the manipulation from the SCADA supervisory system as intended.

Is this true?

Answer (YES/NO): NO